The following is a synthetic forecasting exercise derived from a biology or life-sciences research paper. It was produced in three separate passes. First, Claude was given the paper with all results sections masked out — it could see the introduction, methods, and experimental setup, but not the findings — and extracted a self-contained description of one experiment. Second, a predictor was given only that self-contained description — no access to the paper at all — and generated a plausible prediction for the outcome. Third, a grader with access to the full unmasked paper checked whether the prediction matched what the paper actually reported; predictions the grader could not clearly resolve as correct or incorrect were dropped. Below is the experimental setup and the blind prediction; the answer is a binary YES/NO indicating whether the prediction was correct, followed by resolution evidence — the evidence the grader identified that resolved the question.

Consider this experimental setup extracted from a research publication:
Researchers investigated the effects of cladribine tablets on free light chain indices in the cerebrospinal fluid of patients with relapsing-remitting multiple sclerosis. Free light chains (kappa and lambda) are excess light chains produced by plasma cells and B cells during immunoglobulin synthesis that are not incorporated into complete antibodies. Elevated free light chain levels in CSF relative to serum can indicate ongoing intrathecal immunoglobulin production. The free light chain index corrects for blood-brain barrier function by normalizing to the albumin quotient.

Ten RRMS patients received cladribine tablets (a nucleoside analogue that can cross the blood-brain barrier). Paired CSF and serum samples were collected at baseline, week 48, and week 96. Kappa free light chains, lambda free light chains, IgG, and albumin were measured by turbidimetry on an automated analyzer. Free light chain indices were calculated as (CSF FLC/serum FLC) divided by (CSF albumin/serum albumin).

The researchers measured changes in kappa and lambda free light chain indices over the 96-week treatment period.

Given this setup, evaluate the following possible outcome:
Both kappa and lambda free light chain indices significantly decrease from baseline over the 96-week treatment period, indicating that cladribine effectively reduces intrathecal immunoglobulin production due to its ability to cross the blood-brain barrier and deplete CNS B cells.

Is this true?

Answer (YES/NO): NO